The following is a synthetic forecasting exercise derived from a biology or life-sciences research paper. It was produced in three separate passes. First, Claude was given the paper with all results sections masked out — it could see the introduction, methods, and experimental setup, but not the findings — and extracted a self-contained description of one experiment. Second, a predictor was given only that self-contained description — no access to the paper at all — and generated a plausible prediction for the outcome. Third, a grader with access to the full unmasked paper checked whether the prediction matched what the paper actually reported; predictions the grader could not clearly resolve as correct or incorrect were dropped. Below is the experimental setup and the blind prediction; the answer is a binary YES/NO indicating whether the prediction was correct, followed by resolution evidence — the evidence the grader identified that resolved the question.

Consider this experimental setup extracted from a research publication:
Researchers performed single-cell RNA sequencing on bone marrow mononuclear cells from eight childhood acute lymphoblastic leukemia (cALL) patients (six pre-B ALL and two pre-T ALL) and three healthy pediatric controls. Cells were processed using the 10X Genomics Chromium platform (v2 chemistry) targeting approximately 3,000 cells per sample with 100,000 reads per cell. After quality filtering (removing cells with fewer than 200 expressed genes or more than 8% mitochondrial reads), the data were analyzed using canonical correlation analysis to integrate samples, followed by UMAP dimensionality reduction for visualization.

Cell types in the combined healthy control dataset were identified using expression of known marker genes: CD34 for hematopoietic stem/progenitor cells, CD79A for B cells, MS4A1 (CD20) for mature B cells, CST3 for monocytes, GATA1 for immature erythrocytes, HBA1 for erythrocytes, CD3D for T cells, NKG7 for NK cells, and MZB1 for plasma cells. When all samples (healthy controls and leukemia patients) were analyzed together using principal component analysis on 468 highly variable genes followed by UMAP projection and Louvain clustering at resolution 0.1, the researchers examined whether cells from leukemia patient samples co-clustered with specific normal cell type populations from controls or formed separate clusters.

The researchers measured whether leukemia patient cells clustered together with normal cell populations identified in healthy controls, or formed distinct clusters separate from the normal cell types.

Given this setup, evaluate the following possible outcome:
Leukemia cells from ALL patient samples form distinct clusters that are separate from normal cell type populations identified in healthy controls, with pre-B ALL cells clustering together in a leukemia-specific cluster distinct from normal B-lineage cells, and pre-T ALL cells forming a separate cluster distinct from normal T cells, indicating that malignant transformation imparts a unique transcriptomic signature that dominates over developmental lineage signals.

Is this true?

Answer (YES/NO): YES